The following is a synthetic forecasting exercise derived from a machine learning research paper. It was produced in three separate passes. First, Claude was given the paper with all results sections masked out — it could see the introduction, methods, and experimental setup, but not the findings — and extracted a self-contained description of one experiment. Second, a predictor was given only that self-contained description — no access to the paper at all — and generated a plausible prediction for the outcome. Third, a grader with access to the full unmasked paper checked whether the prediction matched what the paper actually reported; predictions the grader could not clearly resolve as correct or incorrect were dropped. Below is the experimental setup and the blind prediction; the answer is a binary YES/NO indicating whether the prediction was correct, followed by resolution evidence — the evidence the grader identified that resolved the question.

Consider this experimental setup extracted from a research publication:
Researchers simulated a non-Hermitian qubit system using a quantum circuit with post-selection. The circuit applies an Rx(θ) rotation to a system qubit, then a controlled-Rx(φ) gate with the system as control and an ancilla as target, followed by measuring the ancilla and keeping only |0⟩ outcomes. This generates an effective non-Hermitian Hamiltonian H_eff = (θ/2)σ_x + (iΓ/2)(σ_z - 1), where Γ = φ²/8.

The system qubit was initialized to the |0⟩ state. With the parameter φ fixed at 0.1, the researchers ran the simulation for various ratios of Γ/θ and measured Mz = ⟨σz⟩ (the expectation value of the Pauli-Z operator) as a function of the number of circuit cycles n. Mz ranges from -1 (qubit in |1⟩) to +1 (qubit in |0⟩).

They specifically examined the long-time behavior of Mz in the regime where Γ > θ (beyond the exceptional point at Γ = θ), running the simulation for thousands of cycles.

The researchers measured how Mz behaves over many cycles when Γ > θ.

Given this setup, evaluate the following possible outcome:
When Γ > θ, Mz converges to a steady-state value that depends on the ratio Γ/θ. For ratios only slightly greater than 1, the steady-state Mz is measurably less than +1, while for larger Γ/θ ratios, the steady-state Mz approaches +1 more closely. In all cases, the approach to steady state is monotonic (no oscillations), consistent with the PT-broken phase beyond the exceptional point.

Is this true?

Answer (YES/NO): YES